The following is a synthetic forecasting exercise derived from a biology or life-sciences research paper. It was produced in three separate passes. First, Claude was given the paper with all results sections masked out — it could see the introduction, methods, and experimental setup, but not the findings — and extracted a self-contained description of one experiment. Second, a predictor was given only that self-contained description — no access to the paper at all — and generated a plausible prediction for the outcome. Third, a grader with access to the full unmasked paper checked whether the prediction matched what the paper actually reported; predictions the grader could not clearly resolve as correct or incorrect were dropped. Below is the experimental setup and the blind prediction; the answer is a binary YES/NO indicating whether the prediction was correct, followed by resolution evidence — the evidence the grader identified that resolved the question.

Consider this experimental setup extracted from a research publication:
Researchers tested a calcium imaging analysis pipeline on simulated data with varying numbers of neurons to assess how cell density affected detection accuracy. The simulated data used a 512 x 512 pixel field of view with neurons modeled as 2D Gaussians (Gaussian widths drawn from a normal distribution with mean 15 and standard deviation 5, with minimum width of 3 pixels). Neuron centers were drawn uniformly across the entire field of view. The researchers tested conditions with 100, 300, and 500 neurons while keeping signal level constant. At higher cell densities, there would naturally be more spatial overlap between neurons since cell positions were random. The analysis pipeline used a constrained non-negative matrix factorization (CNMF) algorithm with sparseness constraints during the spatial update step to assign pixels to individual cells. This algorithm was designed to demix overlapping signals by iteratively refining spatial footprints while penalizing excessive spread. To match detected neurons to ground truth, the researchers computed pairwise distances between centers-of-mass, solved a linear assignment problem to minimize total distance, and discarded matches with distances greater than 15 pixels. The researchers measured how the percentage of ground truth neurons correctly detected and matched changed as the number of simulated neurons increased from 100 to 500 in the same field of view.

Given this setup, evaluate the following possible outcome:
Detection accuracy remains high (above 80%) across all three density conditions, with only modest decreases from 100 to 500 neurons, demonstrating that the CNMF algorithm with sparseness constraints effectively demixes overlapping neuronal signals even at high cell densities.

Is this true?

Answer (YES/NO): YES